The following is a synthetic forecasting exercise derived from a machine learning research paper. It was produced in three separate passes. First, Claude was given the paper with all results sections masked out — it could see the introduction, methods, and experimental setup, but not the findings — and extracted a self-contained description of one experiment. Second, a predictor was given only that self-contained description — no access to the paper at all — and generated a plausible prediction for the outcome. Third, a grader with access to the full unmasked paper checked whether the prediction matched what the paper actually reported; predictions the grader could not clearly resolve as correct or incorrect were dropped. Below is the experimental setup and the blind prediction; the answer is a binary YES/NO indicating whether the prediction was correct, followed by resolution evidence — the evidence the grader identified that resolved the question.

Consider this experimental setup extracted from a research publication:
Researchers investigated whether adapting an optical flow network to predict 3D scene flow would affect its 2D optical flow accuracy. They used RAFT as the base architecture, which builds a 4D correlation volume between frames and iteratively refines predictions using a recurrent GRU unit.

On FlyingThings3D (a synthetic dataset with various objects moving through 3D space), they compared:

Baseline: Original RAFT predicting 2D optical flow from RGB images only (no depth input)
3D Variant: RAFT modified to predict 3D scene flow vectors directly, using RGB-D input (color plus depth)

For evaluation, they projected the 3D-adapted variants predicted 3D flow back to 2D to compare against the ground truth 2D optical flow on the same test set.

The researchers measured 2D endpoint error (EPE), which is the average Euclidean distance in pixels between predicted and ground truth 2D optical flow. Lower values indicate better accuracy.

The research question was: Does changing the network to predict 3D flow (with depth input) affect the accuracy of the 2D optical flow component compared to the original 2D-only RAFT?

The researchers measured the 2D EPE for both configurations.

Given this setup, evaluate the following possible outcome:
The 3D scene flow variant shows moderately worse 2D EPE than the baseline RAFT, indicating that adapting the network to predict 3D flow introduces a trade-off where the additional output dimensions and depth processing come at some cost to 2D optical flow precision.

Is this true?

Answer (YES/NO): YES